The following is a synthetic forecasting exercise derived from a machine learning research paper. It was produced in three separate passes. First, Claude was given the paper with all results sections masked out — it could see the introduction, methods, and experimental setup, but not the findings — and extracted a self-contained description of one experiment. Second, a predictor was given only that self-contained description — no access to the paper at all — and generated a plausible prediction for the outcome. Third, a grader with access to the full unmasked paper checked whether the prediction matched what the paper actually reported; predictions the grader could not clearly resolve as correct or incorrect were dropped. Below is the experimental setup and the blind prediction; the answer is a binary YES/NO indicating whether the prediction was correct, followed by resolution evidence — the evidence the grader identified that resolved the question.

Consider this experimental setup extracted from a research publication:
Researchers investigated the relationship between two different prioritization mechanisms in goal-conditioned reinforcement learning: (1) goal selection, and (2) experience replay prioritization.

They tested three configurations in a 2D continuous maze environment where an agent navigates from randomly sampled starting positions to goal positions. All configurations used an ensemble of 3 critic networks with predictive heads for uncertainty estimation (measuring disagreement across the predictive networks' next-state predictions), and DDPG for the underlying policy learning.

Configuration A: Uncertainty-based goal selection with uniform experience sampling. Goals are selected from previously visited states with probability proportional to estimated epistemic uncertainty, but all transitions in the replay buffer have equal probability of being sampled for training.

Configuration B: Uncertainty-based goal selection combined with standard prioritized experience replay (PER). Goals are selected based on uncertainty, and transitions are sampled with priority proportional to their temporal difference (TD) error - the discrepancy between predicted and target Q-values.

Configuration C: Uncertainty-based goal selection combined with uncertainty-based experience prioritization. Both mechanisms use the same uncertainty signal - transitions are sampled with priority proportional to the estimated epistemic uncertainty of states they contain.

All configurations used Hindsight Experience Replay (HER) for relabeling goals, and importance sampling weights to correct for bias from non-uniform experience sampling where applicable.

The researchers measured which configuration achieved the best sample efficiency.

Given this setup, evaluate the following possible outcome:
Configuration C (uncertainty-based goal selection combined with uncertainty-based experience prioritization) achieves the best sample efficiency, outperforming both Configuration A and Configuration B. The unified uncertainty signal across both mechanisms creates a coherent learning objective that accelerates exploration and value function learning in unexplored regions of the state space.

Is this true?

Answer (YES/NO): YES